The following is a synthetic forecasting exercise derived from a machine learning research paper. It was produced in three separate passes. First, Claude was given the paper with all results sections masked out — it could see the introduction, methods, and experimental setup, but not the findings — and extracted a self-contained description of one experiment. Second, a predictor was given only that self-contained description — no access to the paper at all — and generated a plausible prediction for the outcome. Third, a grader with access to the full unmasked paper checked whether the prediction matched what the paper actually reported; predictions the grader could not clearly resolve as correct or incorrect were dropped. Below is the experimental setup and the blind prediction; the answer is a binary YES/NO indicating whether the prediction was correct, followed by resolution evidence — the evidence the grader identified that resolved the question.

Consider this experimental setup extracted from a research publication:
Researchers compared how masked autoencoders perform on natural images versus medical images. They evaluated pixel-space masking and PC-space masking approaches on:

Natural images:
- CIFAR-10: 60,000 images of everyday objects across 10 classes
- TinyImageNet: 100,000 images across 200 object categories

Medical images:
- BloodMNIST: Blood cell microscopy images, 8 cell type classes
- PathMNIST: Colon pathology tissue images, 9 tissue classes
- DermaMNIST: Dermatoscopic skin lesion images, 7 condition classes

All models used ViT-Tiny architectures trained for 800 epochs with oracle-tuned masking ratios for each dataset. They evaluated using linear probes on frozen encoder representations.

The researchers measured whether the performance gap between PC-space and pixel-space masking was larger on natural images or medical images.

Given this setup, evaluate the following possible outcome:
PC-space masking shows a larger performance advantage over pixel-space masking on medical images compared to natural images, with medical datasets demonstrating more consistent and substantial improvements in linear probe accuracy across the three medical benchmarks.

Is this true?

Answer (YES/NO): NO